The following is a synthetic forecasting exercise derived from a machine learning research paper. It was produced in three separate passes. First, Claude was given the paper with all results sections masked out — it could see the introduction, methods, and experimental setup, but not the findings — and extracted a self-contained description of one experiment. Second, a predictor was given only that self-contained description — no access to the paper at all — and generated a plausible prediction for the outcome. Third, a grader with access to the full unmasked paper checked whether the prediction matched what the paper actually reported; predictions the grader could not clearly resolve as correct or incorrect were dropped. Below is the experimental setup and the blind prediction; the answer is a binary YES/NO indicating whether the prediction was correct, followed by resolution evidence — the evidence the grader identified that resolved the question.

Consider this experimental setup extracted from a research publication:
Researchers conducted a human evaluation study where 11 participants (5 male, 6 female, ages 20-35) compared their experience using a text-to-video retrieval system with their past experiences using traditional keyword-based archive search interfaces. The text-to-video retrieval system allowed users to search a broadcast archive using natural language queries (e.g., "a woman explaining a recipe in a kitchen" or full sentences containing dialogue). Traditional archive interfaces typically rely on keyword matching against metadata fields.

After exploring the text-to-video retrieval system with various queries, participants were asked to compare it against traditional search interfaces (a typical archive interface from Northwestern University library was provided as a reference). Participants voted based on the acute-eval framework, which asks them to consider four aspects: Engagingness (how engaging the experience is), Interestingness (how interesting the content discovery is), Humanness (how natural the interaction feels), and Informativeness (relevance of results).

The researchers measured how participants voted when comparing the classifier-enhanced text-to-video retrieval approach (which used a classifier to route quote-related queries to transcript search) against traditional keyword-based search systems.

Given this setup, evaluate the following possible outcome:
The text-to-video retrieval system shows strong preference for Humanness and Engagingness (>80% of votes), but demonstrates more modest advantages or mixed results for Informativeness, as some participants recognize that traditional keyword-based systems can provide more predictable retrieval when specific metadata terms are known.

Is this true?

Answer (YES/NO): YES